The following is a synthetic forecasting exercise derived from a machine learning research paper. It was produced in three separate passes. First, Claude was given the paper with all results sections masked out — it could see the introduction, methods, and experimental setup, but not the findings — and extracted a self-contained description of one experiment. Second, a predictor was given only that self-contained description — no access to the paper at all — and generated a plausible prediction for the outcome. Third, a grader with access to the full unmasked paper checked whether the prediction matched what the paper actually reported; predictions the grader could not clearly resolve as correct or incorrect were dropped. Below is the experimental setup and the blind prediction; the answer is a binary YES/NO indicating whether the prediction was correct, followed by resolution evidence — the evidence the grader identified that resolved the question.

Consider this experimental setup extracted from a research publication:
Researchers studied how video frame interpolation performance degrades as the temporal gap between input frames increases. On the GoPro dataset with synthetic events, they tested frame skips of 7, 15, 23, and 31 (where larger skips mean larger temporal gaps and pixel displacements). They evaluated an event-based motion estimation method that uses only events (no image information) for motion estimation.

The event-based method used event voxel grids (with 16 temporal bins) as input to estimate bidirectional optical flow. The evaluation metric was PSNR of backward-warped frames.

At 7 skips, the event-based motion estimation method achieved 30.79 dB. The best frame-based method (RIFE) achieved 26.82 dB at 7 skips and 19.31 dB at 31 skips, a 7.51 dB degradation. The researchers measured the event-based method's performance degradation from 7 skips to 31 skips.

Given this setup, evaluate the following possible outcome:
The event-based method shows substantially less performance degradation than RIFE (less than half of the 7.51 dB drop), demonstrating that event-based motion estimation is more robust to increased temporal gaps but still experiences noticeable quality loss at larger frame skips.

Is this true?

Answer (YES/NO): NO